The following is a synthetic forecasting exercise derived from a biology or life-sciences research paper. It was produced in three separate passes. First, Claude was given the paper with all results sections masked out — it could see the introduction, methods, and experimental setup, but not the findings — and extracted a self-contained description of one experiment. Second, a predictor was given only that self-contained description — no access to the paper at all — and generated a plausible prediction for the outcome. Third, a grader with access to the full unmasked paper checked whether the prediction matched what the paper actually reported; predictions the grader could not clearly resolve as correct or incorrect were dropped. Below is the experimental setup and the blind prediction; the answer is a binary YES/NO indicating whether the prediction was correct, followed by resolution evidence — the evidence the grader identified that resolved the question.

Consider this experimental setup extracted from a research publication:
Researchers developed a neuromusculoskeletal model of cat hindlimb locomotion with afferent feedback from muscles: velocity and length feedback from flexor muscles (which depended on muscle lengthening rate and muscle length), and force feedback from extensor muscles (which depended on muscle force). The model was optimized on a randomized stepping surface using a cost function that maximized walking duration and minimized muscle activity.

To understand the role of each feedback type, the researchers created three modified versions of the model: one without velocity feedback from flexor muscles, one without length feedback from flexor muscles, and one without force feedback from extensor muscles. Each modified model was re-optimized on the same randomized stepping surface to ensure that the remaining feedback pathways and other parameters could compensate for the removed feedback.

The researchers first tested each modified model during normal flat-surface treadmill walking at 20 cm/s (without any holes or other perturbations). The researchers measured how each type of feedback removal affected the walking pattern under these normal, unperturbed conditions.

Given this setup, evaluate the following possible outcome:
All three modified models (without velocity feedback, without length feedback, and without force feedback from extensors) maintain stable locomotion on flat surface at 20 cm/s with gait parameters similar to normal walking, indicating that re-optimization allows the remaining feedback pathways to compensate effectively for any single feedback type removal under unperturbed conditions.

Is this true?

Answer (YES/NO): YES